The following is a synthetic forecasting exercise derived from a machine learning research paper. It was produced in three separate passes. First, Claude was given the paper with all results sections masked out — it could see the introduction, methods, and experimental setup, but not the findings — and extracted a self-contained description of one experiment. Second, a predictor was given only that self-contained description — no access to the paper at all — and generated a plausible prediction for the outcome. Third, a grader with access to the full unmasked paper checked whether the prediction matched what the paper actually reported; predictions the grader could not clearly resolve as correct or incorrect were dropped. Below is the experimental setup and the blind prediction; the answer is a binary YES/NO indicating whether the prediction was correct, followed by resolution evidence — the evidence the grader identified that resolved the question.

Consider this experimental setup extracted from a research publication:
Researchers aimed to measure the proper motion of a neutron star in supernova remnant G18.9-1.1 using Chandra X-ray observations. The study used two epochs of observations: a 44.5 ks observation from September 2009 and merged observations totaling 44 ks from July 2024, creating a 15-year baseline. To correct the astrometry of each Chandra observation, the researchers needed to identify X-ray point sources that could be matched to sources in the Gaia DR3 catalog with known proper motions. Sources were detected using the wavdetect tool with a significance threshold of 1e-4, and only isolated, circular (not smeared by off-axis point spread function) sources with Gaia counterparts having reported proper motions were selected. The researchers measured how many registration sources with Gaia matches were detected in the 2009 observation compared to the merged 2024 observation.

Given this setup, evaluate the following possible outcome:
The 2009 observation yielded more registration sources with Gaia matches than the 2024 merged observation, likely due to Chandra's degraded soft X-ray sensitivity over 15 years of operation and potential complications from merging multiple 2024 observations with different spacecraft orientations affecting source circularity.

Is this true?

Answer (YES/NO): YES